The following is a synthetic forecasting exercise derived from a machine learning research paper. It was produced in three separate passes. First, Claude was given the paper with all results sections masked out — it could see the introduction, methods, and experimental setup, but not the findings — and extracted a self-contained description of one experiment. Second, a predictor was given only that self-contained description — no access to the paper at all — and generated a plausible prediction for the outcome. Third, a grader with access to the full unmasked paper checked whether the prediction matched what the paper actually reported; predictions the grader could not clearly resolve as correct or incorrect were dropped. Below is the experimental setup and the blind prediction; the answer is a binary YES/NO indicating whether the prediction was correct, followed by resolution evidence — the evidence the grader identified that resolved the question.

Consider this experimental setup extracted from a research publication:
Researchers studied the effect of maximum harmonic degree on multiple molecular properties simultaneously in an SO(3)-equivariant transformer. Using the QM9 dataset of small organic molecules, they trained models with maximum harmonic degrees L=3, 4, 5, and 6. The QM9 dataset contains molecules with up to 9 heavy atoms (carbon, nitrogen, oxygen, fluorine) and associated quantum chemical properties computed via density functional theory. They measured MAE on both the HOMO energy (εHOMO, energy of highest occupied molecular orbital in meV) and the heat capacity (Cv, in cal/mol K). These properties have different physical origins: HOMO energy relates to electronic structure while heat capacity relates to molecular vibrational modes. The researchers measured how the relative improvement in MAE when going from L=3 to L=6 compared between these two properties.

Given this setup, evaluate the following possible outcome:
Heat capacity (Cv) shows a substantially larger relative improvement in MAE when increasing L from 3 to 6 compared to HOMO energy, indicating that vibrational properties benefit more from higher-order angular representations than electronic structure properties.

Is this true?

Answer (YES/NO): NO